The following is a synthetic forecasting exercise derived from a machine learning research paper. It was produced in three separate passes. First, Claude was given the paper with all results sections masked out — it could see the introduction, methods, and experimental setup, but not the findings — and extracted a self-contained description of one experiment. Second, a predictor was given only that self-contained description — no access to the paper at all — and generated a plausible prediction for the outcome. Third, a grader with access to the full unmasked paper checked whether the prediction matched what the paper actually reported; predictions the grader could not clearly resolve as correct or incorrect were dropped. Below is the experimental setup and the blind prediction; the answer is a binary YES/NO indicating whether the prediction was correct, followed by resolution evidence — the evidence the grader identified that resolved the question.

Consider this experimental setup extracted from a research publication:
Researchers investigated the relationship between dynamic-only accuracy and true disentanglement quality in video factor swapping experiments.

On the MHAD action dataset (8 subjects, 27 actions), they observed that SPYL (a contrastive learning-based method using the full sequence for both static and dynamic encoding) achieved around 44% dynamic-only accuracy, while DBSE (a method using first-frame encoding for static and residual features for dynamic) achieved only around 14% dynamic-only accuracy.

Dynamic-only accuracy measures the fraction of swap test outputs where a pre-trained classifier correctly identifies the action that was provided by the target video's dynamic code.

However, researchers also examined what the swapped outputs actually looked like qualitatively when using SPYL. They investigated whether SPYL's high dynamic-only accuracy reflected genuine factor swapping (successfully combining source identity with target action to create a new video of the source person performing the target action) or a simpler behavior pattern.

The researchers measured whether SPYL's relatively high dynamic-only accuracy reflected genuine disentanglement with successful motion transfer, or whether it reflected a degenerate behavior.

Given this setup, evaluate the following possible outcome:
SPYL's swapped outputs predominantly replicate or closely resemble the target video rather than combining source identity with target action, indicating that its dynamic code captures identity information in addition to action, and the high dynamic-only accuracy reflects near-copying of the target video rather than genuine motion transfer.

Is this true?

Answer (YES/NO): YES